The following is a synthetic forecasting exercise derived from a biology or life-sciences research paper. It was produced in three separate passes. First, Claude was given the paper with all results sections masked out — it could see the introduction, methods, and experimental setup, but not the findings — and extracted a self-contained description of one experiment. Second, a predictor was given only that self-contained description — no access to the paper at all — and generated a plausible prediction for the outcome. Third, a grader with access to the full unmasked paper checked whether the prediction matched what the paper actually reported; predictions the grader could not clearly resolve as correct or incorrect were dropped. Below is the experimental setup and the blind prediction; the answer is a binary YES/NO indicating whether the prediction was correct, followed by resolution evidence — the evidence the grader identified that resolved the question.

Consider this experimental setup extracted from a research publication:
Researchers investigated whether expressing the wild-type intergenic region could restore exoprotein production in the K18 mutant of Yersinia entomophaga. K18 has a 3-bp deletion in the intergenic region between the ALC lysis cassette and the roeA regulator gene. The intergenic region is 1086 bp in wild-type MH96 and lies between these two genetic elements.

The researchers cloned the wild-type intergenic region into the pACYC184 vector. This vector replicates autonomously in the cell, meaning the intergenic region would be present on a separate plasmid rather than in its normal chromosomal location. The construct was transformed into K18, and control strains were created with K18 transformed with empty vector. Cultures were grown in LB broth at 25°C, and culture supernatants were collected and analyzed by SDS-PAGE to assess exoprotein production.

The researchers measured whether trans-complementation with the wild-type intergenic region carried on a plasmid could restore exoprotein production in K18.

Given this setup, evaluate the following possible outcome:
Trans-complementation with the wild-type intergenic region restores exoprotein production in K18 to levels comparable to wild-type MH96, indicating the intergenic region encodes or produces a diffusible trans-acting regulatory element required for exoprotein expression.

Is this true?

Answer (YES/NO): NO